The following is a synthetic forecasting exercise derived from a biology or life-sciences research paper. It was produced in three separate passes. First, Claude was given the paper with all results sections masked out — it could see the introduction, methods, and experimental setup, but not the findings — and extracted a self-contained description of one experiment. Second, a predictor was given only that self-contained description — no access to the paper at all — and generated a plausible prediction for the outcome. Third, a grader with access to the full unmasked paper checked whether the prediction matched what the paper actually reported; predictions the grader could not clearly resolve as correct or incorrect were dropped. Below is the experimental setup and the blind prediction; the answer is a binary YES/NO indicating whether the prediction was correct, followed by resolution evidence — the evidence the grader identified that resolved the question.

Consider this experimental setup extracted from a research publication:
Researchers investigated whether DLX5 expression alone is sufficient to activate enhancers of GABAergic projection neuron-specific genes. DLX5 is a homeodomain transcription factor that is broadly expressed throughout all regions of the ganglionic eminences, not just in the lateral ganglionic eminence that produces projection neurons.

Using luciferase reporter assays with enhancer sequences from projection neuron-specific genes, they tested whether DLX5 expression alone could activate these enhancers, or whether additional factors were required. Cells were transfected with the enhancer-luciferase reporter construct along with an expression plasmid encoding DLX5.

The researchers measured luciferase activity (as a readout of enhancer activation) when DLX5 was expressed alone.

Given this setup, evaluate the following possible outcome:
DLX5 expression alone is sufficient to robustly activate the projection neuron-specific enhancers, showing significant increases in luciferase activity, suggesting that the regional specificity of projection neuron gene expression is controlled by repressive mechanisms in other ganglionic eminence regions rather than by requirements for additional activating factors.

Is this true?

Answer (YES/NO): NO